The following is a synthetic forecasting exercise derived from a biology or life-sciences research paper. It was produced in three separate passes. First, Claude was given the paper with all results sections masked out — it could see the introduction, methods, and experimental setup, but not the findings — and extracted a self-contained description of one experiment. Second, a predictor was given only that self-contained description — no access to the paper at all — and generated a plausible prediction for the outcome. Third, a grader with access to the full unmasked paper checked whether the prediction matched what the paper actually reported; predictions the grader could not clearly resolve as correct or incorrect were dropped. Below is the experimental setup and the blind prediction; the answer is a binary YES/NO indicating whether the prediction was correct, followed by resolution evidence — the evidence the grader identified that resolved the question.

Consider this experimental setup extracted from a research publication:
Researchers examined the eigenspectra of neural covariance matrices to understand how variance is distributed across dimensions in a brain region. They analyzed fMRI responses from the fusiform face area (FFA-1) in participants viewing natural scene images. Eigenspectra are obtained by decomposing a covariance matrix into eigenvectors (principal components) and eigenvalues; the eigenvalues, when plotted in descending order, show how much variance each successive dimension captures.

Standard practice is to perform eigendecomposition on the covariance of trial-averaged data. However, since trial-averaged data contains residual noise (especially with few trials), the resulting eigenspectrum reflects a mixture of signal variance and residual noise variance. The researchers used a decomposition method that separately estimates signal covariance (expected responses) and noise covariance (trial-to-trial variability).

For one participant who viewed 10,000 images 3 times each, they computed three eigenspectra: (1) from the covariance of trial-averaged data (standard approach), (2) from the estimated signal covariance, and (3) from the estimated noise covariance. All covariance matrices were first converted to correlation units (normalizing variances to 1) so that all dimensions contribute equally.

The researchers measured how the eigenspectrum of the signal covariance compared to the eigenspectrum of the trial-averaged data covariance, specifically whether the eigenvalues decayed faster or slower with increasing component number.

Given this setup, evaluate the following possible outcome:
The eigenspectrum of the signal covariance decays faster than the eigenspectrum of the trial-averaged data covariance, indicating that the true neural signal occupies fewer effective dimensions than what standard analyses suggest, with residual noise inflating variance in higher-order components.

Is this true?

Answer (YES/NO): YES